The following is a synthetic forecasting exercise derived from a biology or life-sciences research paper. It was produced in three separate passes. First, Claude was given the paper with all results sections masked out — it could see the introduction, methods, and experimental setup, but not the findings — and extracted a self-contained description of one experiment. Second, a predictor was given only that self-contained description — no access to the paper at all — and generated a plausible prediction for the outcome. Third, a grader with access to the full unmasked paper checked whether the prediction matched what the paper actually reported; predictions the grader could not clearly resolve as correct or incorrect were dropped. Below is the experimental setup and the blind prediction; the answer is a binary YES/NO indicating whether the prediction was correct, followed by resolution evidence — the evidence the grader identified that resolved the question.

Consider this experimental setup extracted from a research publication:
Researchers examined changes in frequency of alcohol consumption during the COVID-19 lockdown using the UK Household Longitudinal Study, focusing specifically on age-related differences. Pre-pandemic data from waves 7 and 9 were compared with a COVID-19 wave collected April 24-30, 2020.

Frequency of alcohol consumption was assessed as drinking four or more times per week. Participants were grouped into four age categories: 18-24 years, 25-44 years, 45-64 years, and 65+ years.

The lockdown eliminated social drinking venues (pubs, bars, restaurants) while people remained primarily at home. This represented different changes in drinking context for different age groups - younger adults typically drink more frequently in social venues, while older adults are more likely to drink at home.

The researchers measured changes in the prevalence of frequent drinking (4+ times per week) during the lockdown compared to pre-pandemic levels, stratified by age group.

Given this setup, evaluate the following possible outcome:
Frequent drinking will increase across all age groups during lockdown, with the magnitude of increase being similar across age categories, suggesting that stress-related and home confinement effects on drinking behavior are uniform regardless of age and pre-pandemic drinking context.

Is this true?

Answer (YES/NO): NO